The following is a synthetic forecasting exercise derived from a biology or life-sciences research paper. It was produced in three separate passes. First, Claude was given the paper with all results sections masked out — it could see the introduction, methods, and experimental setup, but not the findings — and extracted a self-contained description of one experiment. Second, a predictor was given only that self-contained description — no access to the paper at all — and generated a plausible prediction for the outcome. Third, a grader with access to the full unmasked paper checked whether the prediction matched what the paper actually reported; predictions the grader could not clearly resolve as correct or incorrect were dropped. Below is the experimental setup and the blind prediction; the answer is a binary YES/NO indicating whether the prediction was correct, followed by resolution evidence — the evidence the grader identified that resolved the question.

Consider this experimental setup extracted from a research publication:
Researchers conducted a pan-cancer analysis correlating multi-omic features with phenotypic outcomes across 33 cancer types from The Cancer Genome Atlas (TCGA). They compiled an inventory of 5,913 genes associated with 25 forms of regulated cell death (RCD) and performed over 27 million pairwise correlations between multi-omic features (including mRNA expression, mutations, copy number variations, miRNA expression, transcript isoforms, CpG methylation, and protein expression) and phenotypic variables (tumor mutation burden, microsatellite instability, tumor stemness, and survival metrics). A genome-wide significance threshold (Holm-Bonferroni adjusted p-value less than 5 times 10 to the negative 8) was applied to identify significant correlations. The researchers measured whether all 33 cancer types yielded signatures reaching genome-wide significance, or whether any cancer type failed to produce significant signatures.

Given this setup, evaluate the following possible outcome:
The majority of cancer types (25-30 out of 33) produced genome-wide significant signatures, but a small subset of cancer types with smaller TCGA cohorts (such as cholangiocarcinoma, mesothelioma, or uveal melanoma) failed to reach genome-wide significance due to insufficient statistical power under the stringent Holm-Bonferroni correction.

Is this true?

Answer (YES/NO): NO